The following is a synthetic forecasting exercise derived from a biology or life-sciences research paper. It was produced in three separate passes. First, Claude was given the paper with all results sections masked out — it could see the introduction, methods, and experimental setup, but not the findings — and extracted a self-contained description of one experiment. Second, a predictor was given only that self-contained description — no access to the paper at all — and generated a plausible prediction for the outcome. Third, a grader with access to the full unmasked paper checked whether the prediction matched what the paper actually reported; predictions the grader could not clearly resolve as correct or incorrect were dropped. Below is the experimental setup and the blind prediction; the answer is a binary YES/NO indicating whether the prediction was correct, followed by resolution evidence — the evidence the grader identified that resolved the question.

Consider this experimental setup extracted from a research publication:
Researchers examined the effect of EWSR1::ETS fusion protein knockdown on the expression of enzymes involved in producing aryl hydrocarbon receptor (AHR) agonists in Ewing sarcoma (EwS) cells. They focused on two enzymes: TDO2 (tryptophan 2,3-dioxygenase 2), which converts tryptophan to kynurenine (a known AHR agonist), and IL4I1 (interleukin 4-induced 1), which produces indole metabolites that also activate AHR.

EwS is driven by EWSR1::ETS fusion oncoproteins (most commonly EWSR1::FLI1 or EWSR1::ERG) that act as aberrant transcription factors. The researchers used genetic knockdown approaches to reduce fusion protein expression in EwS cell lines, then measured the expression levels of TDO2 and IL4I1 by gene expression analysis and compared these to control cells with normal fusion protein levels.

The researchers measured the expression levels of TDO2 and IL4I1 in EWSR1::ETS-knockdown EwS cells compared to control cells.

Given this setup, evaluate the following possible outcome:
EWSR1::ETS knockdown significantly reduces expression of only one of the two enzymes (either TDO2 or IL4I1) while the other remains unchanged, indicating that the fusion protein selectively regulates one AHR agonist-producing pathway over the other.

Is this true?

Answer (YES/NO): NO